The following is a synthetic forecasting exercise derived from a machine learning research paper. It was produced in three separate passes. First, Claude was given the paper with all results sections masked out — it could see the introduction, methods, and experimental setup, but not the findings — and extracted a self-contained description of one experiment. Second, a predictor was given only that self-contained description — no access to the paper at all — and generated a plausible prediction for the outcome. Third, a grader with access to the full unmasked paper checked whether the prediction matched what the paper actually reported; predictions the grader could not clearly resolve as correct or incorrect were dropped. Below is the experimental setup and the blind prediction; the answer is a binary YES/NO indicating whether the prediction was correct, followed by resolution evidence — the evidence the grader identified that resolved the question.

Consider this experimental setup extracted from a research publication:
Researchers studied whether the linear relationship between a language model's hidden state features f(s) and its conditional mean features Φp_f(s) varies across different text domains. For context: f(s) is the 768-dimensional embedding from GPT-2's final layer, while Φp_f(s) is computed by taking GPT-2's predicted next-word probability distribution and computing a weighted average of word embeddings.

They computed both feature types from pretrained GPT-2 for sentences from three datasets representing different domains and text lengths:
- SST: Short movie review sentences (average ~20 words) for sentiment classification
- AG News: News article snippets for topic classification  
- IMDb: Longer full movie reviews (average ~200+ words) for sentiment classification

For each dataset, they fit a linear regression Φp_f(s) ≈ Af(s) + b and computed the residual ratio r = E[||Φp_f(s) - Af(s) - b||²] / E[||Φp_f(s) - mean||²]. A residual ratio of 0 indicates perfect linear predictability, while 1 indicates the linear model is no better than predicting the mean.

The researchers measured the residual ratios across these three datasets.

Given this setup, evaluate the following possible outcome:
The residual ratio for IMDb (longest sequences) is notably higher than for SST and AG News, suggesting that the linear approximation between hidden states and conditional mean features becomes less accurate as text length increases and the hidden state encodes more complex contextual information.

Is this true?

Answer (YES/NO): NO